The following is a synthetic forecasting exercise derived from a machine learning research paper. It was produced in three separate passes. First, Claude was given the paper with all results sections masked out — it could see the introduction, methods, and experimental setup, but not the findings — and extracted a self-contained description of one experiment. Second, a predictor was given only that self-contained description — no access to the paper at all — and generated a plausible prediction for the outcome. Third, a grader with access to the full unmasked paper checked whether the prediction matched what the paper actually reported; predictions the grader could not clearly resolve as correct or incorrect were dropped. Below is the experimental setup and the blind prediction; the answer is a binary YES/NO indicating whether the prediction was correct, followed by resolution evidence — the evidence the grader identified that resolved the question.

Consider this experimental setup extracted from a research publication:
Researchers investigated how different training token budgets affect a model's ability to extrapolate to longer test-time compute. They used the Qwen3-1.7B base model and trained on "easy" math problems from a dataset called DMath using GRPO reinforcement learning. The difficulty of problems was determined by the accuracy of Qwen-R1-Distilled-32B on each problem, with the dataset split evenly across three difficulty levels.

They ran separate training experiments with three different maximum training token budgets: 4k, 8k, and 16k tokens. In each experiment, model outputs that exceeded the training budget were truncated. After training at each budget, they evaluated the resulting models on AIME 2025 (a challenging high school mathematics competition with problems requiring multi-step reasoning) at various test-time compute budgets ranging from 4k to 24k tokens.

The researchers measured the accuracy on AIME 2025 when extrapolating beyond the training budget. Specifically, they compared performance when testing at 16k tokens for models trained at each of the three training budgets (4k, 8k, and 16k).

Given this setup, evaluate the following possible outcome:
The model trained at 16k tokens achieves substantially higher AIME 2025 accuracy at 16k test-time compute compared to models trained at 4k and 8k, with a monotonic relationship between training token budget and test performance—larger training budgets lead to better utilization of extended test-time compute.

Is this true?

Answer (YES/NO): NO